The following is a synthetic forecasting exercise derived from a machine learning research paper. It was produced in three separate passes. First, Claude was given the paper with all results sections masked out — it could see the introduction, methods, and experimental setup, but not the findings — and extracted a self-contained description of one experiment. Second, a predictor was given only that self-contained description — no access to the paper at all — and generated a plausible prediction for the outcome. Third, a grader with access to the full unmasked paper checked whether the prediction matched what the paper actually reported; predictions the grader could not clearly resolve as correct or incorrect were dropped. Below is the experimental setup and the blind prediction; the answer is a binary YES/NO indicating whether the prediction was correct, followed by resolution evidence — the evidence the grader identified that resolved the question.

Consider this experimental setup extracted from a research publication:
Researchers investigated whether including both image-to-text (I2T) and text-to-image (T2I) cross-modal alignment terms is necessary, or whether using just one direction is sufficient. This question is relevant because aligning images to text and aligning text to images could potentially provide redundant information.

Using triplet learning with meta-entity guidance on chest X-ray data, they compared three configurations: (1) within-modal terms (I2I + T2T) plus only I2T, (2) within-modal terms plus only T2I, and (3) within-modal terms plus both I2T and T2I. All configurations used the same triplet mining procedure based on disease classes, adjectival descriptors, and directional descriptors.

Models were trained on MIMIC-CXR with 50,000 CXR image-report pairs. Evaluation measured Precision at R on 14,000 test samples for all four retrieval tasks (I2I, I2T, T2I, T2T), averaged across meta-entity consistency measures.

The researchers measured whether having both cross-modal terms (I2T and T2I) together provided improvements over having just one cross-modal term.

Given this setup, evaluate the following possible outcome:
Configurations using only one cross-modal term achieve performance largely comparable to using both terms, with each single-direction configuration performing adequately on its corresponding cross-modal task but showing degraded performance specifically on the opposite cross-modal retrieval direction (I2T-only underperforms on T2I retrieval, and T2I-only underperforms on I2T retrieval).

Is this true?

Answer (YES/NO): NO